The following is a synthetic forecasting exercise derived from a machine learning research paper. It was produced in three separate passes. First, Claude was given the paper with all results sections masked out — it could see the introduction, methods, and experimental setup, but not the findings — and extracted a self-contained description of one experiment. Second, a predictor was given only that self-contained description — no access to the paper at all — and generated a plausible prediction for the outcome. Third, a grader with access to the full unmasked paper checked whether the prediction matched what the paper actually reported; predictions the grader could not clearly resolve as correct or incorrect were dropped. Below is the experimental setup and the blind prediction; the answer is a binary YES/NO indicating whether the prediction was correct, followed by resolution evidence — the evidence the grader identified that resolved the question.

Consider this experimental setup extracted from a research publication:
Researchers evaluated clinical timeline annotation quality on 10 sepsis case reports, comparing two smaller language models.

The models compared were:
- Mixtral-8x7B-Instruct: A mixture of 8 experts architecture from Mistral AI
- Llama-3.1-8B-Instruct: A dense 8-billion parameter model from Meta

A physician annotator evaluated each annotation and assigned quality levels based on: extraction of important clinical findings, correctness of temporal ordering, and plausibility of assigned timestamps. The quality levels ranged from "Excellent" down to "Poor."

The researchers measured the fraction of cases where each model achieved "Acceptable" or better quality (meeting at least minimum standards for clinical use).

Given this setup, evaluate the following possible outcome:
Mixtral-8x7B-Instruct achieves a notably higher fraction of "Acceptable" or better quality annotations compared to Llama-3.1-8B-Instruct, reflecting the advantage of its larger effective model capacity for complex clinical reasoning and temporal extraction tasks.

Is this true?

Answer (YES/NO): YES